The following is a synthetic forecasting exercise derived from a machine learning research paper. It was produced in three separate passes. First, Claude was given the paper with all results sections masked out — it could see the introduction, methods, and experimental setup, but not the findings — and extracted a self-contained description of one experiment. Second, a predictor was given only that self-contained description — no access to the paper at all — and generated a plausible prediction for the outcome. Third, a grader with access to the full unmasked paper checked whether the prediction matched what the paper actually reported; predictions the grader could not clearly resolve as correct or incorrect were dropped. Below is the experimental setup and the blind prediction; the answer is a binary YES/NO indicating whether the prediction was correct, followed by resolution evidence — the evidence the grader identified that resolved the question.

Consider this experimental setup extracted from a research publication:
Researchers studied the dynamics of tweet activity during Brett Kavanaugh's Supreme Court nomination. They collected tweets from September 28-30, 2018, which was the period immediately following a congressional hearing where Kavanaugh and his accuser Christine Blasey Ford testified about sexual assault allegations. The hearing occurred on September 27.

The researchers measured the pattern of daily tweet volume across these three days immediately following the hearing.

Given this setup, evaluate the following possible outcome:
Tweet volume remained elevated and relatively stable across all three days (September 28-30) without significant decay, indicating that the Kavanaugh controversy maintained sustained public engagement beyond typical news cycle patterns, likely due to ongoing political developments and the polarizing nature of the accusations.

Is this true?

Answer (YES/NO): NO